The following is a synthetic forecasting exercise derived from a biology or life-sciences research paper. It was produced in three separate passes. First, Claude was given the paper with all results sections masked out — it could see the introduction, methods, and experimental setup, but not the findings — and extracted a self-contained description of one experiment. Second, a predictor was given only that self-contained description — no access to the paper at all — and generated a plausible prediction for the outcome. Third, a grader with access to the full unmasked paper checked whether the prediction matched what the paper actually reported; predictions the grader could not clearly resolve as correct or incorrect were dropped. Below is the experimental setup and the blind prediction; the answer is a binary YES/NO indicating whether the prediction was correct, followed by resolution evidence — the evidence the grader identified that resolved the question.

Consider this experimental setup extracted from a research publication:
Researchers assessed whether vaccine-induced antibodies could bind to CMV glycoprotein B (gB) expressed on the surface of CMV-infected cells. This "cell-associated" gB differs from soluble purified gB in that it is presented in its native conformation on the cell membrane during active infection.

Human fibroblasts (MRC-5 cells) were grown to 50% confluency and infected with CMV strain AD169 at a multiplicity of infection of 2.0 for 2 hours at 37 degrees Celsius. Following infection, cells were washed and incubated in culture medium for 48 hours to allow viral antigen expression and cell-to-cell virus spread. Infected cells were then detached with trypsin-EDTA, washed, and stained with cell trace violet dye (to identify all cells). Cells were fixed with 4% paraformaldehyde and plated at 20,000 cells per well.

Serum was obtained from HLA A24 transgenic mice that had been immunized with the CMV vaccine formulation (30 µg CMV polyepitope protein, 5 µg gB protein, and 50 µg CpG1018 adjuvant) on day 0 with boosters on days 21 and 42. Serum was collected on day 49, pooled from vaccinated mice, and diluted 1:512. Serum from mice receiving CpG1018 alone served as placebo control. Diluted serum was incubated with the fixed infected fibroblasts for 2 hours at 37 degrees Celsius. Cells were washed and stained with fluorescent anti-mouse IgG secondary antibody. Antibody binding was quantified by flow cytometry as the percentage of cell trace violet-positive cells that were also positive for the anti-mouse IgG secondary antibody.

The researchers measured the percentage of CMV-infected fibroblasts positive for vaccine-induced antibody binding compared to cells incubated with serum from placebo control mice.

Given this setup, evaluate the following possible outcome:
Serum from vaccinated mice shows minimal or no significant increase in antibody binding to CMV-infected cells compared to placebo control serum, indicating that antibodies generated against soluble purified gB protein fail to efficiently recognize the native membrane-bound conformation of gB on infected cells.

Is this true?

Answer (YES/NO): NO